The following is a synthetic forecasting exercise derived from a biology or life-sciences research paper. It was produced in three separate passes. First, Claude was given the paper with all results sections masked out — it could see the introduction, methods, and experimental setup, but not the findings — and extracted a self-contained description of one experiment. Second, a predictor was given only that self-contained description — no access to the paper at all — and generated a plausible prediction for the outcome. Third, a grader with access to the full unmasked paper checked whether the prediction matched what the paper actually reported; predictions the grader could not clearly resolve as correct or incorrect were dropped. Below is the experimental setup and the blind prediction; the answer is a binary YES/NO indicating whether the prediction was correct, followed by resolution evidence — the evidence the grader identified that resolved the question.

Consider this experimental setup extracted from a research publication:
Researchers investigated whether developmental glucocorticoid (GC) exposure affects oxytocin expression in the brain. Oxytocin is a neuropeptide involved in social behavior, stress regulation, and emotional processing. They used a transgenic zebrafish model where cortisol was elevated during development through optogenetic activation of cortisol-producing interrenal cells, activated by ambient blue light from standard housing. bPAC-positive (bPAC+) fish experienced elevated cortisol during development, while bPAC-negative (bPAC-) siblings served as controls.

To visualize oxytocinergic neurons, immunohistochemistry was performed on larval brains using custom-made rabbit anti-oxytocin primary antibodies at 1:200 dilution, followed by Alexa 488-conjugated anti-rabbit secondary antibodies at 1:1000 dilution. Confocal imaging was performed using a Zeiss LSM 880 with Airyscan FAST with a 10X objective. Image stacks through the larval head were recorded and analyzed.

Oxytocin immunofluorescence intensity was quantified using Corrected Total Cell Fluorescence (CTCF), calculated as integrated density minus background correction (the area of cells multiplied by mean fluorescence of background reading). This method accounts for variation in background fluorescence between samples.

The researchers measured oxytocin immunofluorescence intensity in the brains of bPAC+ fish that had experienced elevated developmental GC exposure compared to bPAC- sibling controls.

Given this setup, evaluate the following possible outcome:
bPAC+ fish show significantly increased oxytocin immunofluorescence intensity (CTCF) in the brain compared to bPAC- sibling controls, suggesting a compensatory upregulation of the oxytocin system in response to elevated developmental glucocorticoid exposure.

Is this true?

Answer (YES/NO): NO